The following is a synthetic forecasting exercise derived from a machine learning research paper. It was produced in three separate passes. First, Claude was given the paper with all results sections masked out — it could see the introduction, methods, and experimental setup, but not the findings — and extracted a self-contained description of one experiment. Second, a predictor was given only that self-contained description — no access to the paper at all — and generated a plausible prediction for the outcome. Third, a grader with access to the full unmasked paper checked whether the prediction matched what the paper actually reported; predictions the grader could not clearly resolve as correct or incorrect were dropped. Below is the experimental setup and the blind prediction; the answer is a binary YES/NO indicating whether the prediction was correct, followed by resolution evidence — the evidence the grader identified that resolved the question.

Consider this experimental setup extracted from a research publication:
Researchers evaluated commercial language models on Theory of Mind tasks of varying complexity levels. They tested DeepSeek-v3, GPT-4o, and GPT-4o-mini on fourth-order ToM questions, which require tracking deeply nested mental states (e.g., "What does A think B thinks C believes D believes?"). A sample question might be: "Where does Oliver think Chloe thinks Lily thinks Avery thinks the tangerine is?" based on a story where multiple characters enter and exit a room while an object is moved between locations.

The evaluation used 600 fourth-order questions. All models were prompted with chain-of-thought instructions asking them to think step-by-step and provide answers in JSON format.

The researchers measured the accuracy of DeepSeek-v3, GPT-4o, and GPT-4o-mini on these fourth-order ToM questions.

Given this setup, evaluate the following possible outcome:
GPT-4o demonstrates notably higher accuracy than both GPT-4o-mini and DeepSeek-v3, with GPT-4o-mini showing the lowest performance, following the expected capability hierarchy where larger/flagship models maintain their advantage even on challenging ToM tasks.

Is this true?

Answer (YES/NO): NO